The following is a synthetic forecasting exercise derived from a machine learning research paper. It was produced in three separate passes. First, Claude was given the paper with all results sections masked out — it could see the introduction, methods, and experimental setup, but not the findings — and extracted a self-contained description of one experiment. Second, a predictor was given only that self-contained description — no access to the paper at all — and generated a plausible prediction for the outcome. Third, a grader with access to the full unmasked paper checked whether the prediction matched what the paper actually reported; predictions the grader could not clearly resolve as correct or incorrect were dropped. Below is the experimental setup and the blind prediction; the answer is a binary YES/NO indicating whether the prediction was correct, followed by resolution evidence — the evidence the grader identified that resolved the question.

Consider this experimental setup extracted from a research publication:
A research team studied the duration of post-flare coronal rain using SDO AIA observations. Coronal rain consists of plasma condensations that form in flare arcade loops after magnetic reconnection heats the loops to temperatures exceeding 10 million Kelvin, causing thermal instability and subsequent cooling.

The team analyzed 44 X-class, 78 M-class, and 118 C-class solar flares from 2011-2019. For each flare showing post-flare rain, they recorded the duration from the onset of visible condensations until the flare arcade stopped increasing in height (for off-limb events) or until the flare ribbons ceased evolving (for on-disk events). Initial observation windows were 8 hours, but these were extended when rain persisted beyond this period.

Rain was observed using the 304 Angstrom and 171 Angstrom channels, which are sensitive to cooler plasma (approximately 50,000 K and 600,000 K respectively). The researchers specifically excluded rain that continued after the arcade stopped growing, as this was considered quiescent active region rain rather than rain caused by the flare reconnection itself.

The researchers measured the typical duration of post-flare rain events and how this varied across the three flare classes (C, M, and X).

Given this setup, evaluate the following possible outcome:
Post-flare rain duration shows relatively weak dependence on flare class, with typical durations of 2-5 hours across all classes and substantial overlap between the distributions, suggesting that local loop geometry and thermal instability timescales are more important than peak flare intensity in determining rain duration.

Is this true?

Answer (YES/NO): NO